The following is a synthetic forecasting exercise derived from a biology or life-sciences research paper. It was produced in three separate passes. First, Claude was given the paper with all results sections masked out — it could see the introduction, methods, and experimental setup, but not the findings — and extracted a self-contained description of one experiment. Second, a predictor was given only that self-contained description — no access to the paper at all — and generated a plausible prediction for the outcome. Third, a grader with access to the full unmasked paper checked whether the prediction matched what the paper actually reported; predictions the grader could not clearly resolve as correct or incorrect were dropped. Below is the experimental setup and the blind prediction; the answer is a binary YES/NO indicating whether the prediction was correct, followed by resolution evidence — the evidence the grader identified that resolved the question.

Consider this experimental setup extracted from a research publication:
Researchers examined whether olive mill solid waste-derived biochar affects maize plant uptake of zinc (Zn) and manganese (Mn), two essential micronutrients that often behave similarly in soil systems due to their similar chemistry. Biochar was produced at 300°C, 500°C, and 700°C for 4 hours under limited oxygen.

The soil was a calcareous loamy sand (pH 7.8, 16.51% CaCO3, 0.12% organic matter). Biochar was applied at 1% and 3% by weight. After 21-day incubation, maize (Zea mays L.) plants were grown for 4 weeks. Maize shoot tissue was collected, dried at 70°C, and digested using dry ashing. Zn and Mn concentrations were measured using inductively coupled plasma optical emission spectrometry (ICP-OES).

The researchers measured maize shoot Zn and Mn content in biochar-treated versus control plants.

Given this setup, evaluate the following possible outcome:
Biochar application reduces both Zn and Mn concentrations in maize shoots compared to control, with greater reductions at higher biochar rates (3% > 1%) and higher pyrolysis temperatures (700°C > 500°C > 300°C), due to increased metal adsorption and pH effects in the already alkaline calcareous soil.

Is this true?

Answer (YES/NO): NO